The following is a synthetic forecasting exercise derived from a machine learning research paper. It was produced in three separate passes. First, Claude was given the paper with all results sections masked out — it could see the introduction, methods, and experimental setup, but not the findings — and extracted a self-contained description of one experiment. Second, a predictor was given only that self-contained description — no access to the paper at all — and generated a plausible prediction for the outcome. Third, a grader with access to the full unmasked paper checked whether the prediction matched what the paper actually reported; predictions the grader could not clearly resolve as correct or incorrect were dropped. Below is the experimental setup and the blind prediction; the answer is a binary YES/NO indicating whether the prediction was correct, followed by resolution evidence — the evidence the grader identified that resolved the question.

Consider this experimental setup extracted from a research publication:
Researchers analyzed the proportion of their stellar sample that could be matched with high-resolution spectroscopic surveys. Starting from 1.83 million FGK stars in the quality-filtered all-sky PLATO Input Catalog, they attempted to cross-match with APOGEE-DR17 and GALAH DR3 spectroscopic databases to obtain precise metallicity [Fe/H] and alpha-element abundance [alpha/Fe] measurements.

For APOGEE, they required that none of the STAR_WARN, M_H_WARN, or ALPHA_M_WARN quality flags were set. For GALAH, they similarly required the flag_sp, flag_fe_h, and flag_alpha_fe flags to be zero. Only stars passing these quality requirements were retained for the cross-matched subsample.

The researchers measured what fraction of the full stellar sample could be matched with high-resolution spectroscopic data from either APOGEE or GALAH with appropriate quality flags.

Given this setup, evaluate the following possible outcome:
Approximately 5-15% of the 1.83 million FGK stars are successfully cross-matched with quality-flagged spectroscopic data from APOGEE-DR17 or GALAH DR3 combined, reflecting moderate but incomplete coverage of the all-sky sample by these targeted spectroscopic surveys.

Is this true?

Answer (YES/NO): YES